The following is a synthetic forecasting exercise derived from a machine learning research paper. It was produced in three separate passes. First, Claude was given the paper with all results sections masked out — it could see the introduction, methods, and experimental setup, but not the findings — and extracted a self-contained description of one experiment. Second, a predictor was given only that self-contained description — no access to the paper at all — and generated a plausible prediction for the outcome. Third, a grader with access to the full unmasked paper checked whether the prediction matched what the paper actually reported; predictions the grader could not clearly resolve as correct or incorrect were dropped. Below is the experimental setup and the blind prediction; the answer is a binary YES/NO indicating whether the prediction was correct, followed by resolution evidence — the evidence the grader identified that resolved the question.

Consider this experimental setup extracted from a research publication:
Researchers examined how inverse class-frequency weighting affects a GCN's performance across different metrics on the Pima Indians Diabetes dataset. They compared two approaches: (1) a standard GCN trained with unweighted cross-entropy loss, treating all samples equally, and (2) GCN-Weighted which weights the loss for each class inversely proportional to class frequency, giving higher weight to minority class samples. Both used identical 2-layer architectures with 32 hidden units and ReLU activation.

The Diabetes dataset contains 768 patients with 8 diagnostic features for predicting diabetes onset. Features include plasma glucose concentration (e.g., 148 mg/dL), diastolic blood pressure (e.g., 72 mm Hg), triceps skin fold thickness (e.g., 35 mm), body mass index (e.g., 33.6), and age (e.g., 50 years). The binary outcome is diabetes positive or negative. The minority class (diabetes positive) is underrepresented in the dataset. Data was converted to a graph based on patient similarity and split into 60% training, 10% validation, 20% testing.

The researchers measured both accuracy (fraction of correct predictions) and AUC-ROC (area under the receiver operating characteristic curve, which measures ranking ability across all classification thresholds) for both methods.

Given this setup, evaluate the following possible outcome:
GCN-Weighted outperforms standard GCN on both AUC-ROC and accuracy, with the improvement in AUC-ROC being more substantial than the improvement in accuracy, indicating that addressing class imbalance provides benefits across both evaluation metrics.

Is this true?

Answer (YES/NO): NO